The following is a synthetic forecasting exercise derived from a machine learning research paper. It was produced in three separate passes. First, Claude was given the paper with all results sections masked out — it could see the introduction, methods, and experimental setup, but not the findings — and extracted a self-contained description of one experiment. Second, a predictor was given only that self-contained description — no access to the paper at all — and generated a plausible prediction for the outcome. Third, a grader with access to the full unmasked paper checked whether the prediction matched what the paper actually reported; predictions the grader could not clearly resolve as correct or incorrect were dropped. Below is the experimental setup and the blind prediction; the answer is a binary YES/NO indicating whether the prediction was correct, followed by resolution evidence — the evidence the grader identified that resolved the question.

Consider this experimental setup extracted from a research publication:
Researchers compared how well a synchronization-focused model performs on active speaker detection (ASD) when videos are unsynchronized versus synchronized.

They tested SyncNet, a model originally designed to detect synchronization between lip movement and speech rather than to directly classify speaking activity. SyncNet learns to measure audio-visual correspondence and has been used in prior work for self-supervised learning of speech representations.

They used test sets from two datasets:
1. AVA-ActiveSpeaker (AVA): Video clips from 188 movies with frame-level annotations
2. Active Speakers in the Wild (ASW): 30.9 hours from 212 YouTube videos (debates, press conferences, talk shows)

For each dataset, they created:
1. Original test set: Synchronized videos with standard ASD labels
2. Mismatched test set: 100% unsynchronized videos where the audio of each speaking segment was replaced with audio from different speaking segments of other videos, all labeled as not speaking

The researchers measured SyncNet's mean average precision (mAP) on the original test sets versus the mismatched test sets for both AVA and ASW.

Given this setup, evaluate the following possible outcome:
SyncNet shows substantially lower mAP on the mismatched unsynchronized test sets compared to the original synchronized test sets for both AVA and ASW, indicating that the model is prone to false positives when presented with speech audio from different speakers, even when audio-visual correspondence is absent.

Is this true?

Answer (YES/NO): NO